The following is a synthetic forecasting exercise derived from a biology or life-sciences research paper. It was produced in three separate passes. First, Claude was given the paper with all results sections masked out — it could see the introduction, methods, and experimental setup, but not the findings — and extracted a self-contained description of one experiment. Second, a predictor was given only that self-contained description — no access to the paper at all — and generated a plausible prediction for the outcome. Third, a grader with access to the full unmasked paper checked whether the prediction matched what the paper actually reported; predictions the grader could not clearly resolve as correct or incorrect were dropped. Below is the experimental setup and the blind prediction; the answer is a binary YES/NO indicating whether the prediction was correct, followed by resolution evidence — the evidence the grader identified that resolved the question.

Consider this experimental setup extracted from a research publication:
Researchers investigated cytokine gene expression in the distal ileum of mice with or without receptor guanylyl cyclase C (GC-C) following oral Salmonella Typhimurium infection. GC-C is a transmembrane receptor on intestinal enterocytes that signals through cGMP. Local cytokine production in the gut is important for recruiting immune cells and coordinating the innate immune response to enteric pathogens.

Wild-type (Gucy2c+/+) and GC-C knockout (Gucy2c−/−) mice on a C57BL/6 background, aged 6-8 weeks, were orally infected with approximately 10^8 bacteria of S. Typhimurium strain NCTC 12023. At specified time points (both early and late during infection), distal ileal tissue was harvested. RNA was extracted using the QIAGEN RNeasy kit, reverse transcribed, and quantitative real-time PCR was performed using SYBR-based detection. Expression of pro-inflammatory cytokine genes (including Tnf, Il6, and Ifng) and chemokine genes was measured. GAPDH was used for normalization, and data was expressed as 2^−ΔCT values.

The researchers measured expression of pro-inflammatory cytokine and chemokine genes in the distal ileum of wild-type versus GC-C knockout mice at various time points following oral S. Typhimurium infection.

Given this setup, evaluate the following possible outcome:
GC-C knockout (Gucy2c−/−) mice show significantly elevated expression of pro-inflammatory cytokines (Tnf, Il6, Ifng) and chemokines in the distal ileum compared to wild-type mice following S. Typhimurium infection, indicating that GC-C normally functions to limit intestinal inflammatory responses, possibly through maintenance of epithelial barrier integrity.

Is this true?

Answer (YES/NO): NO